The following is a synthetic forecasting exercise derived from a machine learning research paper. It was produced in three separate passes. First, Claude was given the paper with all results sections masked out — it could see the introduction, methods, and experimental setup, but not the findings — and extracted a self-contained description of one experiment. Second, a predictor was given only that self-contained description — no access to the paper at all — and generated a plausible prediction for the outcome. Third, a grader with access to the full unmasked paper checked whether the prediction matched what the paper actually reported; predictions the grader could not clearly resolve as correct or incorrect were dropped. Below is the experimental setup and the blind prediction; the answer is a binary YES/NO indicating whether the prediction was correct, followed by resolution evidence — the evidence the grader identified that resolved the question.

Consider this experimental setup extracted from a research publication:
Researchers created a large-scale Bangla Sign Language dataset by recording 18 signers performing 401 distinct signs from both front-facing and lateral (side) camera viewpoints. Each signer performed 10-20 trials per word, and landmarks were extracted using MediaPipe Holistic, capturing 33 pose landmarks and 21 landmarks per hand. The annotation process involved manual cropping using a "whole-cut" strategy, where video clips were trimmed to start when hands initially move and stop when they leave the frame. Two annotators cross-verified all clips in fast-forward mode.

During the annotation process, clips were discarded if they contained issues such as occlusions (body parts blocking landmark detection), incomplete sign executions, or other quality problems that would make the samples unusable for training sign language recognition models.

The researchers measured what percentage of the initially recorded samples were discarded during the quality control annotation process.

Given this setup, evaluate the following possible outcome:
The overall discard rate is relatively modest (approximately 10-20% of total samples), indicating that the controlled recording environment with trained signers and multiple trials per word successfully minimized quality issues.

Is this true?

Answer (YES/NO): YES